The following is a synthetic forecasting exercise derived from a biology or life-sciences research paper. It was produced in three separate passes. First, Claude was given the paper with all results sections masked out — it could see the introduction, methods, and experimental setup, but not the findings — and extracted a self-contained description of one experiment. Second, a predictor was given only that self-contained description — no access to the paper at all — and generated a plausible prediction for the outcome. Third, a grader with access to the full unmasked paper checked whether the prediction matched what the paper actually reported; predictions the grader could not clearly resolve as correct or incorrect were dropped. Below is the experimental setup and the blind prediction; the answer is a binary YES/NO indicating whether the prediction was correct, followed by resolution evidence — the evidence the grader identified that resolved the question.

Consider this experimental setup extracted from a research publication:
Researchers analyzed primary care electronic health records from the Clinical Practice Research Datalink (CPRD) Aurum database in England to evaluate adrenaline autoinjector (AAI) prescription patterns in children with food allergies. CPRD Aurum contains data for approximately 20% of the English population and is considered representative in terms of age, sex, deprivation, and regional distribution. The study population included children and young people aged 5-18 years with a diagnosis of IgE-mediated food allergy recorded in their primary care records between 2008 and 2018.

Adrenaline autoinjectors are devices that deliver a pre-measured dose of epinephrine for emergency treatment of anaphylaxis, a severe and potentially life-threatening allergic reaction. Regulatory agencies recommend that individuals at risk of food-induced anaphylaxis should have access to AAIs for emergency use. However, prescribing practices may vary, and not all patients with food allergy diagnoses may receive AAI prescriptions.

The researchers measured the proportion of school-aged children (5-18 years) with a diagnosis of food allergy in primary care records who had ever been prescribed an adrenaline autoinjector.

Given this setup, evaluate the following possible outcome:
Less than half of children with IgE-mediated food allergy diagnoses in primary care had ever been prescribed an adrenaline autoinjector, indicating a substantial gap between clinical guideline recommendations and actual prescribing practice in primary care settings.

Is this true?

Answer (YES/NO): YES